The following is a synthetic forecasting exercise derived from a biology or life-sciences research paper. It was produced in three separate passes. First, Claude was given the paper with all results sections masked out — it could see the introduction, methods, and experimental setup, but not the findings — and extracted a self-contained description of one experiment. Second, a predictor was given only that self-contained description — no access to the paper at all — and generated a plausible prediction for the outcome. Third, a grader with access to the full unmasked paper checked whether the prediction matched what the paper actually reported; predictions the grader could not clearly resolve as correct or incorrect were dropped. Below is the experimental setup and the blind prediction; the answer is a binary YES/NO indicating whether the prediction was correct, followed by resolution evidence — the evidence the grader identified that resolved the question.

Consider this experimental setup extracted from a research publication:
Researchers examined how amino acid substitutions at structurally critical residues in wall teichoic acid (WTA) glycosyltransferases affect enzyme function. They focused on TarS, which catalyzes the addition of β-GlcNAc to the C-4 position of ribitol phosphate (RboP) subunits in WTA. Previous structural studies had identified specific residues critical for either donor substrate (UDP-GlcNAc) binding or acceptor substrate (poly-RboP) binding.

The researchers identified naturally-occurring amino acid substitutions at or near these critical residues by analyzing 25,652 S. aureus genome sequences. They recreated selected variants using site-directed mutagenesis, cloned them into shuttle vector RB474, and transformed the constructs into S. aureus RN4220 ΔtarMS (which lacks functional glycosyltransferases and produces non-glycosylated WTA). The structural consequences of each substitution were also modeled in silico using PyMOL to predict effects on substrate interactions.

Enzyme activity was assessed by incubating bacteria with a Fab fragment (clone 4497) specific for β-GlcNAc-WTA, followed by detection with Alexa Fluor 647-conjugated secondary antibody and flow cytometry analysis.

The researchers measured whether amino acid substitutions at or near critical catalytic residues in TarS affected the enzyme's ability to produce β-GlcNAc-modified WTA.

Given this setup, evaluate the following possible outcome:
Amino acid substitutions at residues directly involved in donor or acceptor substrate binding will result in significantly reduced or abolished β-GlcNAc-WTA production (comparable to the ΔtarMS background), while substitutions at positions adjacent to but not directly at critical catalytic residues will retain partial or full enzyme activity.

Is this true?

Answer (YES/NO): NO